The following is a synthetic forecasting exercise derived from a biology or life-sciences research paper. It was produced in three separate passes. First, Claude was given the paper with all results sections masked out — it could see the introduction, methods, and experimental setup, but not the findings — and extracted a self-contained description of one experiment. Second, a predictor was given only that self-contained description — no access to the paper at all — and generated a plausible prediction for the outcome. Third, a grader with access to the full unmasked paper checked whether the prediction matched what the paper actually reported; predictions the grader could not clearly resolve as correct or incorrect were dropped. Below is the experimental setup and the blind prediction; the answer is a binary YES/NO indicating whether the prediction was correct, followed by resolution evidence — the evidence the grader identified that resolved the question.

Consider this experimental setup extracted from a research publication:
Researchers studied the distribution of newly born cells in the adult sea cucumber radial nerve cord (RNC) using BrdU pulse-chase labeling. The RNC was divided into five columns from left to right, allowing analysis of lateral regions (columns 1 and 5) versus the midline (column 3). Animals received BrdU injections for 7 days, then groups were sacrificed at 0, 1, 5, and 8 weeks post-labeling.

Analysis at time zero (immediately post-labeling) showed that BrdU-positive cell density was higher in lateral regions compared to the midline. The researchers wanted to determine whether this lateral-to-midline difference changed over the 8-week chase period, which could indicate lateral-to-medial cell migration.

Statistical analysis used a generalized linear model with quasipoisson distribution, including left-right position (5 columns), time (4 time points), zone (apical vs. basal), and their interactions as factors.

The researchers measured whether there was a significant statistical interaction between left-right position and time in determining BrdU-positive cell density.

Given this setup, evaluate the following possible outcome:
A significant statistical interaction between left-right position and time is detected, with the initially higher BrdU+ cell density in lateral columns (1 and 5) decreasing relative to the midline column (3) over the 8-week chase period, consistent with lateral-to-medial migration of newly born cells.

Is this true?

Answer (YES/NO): NO